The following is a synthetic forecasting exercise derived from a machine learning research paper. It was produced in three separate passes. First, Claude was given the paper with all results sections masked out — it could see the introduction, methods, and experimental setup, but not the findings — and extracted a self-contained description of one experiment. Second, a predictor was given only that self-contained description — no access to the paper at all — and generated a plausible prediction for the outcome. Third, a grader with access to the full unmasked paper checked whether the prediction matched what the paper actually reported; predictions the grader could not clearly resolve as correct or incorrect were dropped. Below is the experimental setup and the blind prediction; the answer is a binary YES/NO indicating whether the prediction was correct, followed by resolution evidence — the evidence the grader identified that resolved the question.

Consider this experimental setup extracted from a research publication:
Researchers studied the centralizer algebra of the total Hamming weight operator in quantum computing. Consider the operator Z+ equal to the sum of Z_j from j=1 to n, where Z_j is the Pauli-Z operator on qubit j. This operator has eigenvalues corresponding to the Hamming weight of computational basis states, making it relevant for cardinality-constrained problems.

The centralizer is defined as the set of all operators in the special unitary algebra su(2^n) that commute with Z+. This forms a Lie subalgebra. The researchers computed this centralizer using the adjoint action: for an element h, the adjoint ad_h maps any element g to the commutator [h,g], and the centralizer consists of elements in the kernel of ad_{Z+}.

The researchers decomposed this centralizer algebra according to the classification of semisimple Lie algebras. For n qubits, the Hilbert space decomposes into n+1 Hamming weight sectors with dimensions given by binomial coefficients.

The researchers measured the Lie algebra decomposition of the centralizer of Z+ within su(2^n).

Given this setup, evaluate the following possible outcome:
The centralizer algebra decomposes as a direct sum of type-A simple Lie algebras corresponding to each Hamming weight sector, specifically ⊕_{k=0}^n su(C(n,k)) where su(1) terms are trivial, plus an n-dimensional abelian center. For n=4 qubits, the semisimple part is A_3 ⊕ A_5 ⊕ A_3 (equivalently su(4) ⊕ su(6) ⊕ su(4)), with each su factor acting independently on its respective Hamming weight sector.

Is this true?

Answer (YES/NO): NO